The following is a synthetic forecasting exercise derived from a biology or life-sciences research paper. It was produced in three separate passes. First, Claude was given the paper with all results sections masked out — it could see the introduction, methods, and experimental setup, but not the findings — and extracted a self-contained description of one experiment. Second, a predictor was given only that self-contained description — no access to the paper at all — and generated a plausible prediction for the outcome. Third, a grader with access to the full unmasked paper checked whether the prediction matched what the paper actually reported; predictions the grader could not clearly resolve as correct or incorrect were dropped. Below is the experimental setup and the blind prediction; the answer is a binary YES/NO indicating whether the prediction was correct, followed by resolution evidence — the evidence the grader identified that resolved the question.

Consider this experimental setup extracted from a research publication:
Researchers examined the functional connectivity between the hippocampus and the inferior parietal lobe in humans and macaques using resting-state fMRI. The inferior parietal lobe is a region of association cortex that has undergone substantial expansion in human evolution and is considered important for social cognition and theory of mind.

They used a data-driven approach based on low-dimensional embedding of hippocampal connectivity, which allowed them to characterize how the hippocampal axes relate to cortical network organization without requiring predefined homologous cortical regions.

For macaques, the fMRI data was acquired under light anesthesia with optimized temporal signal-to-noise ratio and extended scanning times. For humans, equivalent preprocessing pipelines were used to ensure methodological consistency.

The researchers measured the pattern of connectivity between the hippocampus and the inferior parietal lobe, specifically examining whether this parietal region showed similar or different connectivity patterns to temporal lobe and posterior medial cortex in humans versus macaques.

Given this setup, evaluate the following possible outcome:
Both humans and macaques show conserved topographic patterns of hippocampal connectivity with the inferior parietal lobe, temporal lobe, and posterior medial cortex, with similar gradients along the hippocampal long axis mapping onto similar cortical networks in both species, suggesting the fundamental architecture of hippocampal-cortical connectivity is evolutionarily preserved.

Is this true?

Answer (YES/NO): NO